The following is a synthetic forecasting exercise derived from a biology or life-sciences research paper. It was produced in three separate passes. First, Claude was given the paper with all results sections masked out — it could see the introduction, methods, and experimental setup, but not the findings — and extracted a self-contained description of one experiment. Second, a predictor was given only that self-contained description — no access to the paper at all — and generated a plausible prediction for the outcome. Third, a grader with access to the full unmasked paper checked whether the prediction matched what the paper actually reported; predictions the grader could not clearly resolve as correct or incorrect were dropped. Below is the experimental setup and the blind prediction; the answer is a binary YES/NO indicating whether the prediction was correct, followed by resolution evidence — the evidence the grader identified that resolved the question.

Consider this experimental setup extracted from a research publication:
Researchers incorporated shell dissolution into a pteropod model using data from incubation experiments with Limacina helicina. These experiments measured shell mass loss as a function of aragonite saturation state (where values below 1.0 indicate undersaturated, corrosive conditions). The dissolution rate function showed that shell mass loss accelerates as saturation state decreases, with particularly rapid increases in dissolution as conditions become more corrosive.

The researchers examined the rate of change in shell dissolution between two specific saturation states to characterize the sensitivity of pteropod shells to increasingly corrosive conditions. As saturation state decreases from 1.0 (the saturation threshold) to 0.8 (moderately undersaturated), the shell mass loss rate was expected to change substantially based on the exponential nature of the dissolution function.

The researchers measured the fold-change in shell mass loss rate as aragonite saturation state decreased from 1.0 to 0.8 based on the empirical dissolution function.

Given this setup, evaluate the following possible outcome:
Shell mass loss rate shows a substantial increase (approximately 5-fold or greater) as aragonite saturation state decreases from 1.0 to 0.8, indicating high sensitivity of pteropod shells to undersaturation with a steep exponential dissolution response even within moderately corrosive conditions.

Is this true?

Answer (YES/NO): NO